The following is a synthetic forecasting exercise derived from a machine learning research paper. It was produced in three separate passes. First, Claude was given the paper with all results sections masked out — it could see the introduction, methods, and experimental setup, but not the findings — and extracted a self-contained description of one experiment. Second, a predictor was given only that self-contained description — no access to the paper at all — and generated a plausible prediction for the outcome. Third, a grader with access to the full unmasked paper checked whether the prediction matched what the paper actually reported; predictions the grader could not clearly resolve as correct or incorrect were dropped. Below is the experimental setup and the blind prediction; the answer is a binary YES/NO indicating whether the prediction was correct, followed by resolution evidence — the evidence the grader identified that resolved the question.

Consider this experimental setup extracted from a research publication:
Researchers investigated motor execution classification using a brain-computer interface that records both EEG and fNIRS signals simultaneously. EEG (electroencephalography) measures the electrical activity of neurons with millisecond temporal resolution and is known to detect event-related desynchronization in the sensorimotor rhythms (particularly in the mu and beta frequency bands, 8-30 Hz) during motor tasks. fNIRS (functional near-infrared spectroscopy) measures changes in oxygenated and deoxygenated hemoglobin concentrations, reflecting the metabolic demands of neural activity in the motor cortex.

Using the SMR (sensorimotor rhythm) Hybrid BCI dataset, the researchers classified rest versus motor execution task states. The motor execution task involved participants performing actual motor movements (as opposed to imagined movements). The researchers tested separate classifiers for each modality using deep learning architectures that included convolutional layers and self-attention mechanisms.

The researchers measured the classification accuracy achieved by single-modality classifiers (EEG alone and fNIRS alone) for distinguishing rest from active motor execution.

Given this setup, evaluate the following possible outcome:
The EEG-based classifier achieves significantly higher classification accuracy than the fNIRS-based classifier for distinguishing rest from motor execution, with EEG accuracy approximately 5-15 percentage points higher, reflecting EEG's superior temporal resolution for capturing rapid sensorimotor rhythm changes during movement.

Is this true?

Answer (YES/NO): NO